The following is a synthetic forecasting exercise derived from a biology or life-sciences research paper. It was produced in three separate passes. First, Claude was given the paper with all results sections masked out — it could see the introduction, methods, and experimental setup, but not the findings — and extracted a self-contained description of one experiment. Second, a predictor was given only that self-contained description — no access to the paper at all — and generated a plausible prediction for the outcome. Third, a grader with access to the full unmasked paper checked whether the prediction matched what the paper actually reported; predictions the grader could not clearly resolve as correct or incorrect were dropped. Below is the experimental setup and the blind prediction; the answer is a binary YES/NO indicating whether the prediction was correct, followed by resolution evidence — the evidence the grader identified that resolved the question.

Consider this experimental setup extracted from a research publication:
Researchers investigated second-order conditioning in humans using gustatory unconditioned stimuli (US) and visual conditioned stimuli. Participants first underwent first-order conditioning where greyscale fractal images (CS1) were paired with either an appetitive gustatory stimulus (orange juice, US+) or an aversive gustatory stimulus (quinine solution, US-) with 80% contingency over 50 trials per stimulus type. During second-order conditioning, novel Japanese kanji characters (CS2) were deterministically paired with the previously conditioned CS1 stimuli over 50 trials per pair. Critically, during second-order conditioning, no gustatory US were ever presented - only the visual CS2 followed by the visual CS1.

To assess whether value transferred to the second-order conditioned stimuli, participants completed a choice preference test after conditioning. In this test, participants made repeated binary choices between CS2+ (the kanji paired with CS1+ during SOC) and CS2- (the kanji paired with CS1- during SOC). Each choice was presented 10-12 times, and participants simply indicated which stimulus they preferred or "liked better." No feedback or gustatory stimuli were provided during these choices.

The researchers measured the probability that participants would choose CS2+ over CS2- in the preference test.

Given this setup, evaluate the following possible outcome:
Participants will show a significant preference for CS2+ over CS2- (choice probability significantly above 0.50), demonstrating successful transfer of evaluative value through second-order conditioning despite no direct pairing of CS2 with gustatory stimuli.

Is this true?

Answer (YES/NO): YES